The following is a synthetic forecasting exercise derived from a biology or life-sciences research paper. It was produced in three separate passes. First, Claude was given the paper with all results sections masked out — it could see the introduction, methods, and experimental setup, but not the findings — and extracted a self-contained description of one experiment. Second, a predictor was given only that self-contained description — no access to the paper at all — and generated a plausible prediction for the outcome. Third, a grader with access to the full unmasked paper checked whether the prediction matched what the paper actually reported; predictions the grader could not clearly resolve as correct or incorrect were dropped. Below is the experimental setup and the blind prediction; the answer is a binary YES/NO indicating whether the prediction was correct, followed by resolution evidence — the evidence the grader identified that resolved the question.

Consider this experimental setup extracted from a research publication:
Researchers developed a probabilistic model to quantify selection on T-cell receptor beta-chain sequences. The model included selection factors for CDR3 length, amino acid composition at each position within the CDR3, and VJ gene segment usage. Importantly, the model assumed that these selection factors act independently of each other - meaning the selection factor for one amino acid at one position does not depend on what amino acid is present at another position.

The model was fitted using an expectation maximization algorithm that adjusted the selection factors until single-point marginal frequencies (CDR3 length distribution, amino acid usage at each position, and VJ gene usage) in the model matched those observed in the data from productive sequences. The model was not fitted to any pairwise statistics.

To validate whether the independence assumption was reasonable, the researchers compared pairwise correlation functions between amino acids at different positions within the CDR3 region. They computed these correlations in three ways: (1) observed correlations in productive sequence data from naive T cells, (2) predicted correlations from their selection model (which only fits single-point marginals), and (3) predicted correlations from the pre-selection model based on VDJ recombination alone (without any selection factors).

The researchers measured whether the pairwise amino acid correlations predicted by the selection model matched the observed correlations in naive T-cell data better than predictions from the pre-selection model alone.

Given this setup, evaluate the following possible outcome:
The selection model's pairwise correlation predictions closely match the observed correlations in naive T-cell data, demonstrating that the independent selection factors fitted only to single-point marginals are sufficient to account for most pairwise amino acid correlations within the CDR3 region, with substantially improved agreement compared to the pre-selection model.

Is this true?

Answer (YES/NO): YES